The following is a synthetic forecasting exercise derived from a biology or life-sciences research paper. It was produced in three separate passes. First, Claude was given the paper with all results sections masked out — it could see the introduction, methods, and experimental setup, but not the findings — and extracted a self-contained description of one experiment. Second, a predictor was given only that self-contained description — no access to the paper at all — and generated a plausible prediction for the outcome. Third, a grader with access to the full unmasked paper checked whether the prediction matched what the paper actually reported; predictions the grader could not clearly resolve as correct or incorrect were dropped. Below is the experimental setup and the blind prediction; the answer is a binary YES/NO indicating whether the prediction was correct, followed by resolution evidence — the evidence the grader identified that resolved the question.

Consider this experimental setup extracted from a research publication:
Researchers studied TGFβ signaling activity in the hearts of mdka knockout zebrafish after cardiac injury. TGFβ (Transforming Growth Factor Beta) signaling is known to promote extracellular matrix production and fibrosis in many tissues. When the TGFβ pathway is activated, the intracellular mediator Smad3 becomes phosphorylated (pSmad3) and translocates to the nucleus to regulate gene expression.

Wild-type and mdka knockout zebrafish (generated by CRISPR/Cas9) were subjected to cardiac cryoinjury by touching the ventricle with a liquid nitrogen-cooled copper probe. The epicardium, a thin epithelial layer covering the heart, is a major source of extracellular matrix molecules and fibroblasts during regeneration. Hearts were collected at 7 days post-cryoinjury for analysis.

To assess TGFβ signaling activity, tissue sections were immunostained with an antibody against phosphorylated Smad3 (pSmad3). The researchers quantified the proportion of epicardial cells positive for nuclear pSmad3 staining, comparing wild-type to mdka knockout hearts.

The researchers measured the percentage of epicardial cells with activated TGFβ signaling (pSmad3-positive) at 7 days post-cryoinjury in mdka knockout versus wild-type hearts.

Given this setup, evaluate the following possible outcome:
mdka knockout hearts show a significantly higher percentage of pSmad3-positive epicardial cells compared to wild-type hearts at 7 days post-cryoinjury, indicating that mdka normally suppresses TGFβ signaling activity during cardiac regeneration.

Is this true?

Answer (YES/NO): NO